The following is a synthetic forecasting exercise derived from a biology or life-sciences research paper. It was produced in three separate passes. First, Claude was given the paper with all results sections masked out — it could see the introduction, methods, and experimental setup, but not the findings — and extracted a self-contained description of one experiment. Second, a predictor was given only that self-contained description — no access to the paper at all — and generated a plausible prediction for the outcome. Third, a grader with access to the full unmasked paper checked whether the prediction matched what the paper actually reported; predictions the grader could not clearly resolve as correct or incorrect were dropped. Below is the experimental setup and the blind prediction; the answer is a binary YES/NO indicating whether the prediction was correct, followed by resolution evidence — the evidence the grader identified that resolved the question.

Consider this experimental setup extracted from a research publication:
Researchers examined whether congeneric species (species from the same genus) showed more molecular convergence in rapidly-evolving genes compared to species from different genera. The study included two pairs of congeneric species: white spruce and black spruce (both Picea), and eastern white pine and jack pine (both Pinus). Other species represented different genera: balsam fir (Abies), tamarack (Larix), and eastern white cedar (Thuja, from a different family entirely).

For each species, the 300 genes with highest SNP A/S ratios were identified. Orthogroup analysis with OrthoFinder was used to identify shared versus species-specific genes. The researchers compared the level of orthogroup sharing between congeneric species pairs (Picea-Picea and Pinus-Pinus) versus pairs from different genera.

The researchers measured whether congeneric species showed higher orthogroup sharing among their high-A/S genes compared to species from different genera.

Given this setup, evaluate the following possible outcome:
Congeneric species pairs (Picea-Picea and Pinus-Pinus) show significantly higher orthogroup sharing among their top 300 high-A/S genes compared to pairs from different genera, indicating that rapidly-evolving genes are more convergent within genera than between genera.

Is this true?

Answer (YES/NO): NO